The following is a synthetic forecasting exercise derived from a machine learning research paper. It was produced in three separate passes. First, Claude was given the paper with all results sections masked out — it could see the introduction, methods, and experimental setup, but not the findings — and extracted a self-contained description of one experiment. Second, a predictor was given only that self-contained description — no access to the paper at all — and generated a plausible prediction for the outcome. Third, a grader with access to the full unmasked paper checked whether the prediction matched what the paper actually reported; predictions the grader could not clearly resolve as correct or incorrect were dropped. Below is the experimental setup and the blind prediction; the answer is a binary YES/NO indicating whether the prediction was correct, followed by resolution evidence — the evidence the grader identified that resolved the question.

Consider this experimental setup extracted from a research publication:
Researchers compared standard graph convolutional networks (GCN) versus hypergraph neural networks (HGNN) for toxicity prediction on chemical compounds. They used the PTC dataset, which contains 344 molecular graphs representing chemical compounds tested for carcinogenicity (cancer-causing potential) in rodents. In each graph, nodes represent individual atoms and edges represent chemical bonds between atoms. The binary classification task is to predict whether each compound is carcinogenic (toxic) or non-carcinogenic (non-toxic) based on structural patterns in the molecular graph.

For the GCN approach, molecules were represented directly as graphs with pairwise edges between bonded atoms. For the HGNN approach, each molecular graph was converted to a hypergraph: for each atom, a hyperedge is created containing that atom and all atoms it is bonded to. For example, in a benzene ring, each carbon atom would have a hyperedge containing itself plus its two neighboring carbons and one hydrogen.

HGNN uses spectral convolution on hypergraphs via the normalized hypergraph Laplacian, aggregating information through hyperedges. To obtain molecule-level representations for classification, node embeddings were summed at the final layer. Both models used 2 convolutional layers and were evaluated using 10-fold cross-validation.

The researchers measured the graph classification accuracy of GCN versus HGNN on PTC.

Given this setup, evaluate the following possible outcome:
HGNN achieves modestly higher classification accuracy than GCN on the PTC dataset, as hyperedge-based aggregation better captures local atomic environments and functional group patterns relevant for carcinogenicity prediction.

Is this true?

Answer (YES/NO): YES